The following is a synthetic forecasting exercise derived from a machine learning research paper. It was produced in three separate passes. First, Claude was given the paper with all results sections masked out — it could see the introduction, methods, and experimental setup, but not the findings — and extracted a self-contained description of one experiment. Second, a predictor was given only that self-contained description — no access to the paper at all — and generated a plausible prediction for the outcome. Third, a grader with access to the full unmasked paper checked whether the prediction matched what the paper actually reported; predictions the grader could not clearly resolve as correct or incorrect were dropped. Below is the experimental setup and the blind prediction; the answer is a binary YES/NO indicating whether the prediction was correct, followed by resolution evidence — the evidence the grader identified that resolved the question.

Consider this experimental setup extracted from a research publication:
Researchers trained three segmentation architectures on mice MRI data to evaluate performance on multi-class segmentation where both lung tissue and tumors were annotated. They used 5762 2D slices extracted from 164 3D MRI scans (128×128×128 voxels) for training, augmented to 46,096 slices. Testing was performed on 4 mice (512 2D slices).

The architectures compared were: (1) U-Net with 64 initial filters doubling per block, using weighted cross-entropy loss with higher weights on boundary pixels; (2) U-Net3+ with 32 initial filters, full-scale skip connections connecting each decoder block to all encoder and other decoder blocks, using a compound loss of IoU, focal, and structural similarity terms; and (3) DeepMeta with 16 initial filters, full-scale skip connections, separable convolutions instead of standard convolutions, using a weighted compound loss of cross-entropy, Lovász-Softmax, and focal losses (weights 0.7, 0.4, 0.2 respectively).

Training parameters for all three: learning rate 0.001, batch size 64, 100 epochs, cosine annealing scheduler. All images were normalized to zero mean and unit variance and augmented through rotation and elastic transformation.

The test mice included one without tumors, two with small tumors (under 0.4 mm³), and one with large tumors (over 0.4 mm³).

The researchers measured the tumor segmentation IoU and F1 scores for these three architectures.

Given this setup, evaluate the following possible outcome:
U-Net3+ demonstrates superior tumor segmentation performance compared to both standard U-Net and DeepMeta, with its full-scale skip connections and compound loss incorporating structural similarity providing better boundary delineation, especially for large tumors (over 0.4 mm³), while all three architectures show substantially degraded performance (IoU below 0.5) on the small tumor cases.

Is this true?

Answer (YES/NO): NO